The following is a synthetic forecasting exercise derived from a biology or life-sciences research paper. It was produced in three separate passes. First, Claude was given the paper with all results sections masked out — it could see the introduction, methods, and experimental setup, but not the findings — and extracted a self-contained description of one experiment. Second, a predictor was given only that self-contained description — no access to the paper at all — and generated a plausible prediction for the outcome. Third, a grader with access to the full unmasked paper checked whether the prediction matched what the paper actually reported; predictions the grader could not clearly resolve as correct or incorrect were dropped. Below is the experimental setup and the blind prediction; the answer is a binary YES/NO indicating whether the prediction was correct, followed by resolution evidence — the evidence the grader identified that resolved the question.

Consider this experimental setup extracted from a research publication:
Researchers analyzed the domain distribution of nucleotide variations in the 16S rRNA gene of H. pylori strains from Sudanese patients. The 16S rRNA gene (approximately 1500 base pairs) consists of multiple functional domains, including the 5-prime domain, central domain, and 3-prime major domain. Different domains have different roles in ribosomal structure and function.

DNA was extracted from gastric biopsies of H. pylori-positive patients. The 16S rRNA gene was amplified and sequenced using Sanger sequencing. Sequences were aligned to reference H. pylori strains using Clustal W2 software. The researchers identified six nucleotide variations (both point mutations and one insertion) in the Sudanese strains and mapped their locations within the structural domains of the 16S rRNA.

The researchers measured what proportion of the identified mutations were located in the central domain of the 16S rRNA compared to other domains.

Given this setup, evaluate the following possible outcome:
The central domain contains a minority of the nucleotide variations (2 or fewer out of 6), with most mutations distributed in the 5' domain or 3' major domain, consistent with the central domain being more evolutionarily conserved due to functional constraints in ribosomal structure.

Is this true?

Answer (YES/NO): NO